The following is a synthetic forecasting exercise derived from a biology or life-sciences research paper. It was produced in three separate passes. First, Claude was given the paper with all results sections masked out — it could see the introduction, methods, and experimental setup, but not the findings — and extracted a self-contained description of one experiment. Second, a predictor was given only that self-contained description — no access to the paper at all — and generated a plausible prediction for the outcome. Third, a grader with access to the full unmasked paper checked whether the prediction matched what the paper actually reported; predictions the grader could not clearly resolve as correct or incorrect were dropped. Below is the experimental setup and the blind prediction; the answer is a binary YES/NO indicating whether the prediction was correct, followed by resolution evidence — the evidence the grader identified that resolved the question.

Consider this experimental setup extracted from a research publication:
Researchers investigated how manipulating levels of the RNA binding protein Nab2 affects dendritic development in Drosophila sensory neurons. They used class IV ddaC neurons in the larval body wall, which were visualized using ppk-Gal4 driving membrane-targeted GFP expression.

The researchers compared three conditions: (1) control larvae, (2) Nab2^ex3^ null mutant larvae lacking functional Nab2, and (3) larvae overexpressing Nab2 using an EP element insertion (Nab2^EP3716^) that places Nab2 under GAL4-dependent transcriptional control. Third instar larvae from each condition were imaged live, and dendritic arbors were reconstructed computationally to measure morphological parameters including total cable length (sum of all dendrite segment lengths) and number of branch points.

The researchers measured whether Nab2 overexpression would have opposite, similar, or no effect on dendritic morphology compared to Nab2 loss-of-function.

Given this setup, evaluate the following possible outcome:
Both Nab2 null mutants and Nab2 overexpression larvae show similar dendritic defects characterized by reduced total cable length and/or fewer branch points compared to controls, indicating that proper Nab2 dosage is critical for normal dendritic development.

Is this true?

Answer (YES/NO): NO